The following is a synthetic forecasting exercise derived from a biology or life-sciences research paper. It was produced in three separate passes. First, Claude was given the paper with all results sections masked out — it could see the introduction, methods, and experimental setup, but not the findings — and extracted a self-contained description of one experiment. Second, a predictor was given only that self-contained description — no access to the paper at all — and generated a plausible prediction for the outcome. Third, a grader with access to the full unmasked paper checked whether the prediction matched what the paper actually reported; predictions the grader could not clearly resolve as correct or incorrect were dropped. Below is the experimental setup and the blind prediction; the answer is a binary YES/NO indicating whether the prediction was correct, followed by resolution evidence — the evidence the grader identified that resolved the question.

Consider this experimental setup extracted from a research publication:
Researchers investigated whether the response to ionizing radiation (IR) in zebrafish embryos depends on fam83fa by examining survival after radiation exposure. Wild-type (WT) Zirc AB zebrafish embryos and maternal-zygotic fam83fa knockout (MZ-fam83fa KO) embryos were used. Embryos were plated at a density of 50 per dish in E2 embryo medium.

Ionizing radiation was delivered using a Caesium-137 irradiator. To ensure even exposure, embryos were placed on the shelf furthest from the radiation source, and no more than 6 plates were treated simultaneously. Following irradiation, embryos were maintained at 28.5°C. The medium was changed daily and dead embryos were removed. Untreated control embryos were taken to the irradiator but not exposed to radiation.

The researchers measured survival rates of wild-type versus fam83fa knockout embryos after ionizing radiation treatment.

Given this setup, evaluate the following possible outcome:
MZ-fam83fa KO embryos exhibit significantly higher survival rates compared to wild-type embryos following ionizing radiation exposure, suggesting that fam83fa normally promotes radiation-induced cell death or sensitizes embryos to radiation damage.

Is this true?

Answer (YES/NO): NO